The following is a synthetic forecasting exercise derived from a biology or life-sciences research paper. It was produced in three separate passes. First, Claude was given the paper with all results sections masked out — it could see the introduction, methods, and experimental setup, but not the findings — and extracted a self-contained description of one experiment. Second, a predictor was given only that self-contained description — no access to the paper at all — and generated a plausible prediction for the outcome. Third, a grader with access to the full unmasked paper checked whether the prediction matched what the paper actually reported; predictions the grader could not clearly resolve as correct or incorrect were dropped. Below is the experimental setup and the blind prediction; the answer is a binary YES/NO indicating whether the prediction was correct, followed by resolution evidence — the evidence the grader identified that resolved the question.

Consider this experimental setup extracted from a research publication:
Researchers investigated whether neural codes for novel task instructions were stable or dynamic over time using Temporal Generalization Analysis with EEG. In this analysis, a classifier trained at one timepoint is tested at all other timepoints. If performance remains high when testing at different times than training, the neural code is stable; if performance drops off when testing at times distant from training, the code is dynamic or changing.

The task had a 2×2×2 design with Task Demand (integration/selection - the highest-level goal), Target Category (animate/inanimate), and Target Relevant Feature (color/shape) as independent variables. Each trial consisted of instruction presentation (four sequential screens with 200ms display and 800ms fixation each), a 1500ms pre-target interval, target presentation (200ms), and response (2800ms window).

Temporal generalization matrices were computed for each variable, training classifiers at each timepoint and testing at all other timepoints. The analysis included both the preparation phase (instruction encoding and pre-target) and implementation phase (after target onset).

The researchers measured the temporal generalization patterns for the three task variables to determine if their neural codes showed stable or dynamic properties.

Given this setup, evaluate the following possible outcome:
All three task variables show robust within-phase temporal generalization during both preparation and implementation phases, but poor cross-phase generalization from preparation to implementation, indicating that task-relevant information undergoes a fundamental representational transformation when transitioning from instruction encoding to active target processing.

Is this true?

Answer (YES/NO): NO